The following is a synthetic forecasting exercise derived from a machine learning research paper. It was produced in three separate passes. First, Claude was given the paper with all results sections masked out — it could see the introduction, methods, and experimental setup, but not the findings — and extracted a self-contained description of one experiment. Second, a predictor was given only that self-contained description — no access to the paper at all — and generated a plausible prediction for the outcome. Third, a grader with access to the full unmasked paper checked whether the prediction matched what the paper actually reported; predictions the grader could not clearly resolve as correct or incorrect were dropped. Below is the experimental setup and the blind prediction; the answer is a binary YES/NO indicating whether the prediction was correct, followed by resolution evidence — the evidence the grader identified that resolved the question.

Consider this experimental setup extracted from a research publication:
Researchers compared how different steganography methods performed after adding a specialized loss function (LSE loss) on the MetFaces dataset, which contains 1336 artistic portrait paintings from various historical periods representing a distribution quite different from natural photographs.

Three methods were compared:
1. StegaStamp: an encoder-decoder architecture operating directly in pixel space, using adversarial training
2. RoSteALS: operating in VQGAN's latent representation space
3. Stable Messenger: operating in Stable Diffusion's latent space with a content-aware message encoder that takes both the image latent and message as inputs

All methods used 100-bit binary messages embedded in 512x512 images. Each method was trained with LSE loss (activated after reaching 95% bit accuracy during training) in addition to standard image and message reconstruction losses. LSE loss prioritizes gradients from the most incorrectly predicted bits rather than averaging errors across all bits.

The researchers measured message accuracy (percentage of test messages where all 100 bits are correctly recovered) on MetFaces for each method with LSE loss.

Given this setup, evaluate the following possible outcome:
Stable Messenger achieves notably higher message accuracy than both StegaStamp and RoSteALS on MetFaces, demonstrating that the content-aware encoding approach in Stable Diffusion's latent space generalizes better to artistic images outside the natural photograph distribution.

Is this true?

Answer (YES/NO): NO